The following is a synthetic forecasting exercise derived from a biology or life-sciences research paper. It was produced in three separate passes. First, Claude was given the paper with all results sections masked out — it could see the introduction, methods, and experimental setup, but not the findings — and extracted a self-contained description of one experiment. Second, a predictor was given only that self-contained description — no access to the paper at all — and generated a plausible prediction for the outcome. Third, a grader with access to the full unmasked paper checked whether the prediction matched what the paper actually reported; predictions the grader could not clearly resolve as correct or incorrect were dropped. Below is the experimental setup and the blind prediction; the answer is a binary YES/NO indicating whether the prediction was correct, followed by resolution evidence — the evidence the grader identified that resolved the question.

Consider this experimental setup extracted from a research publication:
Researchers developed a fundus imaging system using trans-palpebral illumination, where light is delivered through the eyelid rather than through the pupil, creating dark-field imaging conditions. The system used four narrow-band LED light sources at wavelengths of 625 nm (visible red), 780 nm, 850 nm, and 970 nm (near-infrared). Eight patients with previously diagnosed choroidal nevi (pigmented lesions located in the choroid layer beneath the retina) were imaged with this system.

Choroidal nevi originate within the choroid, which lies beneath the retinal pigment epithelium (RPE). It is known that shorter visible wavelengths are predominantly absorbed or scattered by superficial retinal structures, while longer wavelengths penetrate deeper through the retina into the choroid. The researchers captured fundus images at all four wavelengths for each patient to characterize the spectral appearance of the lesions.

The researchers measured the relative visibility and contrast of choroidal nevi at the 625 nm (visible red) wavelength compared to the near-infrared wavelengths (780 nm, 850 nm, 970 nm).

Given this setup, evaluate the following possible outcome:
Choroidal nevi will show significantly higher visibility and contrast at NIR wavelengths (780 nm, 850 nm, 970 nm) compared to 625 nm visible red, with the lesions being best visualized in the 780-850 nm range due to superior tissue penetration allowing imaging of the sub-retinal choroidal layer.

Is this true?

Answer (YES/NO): YES